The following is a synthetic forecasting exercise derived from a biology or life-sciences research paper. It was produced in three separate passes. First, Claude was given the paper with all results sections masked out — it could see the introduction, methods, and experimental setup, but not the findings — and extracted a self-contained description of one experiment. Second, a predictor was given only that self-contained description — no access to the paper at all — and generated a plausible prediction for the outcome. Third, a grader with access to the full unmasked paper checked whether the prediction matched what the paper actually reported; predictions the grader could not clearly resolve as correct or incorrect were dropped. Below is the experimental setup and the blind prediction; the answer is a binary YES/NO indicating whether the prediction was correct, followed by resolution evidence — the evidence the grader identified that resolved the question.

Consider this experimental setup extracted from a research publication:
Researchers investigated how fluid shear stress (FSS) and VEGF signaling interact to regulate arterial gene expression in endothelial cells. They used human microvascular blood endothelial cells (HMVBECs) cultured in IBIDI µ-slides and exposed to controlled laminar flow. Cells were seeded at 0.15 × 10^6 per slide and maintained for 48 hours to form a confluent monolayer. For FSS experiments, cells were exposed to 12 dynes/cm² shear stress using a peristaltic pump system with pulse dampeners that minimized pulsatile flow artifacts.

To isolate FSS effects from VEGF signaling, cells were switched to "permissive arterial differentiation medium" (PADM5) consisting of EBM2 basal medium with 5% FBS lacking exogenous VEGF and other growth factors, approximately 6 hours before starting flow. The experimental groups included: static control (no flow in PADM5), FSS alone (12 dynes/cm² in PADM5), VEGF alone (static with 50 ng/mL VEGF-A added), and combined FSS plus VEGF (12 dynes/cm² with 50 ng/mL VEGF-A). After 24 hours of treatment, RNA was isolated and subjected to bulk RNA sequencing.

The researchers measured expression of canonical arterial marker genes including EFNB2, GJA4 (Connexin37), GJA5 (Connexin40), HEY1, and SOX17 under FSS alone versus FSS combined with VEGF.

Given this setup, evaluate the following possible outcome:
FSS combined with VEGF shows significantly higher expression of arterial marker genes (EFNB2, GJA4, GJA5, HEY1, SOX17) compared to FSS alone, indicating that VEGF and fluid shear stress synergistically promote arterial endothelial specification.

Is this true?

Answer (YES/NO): NO